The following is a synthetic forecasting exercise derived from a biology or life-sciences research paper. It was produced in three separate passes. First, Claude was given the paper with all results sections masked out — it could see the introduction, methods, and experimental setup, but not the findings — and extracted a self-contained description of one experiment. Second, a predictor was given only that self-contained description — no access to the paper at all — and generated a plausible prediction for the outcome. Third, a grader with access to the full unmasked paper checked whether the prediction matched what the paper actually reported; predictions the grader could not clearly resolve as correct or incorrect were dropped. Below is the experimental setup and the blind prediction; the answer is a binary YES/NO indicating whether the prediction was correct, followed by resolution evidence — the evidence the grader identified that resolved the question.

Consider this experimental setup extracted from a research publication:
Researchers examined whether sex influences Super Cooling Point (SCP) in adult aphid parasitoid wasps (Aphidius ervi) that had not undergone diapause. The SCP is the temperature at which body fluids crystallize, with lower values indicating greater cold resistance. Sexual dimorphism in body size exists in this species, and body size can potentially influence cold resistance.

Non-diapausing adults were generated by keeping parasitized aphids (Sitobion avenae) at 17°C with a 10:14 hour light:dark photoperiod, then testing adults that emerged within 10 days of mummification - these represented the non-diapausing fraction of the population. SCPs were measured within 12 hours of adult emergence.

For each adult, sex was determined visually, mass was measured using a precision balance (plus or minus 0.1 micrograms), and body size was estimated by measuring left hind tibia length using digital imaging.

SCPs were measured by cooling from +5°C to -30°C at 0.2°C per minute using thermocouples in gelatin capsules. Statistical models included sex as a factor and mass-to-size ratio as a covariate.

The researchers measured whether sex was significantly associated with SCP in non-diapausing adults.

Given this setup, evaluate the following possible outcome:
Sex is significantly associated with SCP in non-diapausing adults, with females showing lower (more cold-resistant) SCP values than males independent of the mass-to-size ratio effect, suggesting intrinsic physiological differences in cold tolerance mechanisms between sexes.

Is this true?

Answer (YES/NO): NO